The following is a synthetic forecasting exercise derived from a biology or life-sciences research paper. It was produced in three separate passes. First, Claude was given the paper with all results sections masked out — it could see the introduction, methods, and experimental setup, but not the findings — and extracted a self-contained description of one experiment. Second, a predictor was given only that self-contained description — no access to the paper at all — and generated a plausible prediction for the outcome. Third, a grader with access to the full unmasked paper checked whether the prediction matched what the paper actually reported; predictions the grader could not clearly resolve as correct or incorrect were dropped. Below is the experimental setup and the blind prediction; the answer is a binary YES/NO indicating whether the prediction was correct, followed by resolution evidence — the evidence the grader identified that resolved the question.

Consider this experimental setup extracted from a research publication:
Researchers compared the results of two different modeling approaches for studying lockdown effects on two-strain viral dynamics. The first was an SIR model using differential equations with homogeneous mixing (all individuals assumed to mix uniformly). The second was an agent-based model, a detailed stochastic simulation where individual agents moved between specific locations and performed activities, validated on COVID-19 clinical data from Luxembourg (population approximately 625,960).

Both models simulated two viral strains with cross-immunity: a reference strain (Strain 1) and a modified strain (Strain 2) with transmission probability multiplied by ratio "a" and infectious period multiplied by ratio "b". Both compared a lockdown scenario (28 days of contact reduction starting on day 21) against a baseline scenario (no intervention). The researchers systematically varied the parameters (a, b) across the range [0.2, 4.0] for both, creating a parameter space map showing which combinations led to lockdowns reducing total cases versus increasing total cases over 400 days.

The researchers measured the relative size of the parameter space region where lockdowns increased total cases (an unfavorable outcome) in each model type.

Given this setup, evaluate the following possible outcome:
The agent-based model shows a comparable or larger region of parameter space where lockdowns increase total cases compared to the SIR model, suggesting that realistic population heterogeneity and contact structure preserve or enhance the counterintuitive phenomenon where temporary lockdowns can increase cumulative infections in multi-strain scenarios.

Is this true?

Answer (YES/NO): YES